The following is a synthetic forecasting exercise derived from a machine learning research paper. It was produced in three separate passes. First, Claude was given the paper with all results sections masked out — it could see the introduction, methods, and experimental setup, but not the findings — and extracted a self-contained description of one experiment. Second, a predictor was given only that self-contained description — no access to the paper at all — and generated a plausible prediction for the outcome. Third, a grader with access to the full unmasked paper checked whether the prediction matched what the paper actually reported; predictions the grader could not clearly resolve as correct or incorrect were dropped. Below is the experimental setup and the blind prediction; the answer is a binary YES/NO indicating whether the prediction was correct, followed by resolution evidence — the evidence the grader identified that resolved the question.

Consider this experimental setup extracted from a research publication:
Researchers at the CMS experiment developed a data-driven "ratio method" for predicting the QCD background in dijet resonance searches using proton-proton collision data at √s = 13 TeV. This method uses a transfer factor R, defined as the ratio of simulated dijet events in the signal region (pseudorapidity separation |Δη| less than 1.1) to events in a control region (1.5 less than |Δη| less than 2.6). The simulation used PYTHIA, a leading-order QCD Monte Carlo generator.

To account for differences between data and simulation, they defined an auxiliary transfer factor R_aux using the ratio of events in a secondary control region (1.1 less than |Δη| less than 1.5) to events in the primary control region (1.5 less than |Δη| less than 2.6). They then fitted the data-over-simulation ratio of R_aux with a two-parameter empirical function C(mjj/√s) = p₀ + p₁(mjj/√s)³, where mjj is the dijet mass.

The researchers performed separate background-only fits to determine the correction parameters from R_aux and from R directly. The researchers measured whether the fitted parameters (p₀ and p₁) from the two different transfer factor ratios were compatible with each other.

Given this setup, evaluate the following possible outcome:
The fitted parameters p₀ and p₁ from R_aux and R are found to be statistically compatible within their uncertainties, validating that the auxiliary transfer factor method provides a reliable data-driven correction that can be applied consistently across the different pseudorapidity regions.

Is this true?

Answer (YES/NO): YES